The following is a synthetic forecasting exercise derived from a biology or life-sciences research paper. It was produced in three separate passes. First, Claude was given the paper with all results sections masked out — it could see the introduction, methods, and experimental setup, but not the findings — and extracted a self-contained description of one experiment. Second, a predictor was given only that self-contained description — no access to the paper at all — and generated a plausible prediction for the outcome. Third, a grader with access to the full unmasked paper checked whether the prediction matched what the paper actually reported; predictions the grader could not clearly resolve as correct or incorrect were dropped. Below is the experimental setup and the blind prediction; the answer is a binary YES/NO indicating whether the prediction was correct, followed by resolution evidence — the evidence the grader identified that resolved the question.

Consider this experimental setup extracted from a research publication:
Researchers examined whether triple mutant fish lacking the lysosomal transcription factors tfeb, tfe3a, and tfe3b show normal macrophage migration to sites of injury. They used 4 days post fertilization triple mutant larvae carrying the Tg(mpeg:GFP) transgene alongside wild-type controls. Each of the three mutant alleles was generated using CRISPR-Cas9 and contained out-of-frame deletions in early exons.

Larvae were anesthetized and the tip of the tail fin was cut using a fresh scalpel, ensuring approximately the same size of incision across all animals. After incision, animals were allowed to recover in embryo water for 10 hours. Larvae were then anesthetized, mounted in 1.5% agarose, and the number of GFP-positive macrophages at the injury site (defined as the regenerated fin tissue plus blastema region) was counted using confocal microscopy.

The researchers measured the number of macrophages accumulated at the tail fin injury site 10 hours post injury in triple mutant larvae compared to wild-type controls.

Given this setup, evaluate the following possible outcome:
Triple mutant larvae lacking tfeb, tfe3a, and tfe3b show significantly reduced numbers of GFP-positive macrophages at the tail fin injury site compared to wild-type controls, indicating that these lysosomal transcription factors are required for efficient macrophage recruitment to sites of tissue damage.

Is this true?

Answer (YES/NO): NO